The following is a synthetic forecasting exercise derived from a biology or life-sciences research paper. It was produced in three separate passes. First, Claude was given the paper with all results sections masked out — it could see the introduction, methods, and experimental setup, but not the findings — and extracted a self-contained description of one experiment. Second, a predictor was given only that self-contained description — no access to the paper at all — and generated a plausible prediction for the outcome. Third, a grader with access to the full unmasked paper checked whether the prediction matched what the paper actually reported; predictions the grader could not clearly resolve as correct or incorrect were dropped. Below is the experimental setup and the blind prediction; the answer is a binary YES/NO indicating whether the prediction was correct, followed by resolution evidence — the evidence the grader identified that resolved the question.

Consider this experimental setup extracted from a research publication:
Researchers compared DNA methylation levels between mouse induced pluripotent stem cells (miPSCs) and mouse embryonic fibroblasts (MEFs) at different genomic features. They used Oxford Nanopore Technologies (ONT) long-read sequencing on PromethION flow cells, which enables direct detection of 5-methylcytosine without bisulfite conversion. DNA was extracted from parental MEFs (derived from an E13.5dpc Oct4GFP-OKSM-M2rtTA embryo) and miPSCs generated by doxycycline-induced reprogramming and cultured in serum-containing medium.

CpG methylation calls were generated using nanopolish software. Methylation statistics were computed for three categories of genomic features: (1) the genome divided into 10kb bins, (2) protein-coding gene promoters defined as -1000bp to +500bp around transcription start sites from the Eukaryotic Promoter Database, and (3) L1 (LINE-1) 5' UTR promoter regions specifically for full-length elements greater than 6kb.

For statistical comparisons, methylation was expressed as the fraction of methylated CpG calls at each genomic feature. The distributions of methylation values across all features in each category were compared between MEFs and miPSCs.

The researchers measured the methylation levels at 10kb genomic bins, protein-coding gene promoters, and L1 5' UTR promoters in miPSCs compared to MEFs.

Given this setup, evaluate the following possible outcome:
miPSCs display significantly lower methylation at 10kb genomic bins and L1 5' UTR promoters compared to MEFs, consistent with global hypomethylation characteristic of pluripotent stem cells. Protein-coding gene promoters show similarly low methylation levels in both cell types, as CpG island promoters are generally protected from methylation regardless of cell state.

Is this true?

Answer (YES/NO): NO